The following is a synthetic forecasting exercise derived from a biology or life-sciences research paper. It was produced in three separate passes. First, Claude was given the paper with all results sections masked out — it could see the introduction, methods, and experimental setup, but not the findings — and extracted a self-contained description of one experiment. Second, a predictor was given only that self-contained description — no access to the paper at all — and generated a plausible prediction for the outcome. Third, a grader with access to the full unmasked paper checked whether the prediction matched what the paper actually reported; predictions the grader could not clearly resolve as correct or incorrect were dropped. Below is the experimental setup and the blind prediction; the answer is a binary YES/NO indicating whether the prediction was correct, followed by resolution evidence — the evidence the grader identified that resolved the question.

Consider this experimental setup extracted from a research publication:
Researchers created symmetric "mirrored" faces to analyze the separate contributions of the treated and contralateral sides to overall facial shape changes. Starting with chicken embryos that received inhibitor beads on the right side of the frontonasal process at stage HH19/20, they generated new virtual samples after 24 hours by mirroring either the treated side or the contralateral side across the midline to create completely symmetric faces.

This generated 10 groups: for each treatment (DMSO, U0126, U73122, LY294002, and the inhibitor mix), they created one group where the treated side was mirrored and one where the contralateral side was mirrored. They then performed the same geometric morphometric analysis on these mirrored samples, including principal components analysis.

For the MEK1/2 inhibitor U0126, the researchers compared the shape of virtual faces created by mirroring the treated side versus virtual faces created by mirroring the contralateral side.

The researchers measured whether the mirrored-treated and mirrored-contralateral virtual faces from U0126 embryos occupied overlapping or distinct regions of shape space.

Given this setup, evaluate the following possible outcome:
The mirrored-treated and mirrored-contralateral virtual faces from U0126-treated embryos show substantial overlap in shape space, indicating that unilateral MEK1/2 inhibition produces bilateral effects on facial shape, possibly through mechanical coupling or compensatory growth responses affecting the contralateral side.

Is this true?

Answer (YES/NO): YES